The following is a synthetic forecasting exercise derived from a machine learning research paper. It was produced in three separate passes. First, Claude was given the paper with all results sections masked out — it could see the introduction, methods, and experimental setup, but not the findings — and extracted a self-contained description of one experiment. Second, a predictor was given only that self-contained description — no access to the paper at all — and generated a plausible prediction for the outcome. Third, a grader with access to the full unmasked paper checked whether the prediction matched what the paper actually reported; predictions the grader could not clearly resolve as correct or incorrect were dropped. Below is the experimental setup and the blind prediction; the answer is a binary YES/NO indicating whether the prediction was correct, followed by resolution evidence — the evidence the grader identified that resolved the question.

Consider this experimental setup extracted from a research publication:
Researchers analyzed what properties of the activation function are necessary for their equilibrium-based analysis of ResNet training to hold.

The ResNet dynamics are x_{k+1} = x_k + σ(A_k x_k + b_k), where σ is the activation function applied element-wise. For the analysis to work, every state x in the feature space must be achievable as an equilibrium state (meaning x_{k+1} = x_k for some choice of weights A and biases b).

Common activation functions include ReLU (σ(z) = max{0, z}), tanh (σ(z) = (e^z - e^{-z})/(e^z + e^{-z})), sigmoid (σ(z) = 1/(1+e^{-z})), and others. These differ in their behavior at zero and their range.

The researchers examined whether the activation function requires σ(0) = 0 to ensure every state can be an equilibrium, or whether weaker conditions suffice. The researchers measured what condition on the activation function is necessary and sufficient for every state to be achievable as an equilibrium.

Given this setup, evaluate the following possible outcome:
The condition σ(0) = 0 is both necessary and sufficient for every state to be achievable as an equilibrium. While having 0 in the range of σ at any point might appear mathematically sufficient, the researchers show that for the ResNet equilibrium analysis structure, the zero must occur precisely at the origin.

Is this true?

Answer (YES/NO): NO